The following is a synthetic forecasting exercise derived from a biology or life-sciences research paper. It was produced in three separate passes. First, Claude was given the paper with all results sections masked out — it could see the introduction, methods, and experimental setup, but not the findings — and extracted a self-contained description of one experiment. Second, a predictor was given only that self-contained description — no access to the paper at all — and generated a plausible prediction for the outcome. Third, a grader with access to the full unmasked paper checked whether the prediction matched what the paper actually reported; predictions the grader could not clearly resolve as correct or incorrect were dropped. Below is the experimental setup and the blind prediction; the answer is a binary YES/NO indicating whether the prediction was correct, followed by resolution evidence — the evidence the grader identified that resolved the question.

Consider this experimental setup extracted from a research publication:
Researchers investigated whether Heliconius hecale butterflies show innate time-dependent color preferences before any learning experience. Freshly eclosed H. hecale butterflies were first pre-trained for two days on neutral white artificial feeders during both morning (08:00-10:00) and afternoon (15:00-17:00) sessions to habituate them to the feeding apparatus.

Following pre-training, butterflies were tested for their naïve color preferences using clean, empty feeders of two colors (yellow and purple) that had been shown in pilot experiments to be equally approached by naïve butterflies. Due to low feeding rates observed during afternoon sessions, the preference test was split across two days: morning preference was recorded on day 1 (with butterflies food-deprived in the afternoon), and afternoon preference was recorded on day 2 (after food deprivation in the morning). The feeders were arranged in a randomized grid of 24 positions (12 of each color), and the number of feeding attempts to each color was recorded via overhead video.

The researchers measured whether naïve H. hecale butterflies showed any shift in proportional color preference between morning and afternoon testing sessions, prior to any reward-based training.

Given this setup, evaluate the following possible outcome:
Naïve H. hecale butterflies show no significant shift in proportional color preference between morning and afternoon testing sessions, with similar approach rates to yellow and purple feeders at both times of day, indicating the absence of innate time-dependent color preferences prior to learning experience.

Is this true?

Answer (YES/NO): YES